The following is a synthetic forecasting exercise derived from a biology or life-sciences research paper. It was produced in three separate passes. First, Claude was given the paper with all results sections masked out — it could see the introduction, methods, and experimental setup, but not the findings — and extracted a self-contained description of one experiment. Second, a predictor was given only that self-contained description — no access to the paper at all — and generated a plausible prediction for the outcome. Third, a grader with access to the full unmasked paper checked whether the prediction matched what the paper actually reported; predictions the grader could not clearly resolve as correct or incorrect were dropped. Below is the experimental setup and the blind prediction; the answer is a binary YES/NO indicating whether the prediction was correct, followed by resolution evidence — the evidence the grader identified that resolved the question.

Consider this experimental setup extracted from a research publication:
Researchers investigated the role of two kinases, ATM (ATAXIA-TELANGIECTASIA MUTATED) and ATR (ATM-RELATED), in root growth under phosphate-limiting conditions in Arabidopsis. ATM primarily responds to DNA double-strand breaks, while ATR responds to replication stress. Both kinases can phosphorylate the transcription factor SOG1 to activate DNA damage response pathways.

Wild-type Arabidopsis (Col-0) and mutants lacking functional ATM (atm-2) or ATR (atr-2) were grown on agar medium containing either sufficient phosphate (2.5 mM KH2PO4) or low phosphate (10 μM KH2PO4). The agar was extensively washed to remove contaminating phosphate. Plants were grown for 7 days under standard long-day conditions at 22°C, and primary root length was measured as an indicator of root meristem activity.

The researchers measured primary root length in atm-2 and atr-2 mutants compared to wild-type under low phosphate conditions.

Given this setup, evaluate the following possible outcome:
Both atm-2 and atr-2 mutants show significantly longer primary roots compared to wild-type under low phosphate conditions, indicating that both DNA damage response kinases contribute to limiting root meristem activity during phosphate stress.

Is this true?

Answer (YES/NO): NO